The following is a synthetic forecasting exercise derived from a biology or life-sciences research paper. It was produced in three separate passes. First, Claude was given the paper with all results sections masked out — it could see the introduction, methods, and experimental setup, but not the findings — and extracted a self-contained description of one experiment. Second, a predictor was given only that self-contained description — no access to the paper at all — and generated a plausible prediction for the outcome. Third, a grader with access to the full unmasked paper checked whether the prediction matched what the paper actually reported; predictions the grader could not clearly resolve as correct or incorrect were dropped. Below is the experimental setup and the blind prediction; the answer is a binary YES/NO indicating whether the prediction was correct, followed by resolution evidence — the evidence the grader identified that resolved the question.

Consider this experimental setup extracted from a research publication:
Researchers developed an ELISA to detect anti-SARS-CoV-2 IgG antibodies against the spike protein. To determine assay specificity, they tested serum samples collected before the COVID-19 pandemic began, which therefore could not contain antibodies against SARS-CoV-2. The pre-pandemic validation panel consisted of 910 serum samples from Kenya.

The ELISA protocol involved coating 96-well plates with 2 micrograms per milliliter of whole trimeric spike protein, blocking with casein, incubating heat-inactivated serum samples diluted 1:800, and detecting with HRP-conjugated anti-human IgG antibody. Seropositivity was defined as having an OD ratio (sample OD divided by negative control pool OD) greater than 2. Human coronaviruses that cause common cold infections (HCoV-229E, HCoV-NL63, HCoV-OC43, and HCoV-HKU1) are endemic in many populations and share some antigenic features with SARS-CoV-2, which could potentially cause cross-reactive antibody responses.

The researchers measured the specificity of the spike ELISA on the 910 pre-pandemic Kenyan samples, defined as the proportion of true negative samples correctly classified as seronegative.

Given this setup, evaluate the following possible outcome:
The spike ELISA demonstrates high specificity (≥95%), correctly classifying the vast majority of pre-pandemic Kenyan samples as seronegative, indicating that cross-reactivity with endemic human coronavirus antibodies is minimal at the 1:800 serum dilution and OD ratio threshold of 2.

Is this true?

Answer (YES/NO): YES